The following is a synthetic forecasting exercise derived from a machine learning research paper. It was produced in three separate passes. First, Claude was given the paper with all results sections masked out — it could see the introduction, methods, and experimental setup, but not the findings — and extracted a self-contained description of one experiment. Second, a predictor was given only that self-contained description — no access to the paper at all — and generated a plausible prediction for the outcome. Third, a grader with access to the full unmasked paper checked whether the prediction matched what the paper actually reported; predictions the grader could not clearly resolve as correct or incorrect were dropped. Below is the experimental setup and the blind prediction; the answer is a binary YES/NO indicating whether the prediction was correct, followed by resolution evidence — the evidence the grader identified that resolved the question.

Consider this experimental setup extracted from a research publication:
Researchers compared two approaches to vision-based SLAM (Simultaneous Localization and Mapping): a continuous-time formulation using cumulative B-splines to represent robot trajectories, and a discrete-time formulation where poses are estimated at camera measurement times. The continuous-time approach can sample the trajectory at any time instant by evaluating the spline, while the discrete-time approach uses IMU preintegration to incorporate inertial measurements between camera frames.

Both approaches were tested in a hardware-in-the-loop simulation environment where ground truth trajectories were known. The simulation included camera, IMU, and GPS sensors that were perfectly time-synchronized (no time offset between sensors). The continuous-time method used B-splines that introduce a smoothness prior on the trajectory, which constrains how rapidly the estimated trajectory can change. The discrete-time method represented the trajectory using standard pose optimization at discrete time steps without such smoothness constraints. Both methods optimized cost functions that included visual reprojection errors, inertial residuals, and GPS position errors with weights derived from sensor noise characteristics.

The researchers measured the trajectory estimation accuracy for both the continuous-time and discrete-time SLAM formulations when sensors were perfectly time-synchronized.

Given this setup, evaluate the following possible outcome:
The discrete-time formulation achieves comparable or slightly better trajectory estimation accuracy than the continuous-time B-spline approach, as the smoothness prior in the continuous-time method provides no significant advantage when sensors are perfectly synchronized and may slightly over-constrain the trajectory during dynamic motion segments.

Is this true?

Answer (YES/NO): NO